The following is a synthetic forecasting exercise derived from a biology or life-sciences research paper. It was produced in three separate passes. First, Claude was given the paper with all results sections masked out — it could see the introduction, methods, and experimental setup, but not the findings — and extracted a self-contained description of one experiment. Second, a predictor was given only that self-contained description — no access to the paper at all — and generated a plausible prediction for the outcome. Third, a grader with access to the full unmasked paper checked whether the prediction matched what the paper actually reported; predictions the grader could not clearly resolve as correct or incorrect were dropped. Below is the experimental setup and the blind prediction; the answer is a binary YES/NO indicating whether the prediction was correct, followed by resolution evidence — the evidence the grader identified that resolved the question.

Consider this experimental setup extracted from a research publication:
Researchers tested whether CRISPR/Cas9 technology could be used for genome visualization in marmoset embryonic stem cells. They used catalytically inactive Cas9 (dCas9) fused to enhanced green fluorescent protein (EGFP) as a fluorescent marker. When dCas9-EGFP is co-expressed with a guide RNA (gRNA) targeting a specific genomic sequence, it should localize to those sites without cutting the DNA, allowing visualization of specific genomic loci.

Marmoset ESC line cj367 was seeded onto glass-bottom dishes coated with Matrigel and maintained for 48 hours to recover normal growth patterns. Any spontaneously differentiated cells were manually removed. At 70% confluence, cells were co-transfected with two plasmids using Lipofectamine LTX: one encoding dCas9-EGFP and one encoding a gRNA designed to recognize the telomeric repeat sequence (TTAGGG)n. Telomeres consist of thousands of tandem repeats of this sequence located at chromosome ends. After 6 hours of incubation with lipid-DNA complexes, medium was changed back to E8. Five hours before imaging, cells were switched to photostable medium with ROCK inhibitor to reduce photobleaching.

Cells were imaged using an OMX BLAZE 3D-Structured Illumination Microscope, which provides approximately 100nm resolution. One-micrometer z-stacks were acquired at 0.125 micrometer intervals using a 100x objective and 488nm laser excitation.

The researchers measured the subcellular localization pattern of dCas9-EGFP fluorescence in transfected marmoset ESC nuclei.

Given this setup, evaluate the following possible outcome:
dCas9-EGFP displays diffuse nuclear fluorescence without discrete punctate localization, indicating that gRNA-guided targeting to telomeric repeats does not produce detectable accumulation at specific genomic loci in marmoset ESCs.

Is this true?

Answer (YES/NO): NO